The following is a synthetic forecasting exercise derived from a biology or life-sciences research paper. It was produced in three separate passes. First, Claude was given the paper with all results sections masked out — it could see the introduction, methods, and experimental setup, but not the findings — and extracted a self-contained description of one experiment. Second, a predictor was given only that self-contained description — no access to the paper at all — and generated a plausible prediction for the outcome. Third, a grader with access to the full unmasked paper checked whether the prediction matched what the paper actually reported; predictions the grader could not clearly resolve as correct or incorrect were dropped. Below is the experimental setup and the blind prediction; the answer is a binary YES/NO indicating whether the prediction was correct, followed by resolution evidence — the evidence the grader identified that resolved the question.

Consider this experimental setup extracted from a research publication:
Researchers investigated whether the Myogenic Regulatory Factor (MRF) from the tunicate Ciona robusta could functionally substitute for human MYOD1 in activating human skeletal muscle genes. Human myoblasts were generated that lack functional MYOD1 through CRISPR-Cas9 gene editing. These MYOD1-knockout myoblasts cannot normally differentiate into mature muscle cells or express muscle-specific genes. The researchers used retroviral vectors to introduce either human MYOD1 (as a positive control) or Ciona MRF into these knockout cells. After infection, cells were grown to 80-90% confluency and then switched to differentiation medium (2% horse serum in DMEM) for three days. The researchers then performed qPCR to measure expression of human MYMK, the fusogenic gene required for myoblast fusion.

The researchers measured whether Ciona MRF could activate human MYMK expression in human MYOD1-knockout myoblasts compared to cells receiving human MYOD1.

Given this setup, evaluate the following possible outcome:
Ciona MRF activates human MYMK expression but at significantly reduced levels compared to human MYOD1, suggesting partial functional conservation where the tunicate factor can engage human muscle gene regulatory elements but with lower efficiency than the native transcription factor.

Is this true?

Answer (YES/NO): NO